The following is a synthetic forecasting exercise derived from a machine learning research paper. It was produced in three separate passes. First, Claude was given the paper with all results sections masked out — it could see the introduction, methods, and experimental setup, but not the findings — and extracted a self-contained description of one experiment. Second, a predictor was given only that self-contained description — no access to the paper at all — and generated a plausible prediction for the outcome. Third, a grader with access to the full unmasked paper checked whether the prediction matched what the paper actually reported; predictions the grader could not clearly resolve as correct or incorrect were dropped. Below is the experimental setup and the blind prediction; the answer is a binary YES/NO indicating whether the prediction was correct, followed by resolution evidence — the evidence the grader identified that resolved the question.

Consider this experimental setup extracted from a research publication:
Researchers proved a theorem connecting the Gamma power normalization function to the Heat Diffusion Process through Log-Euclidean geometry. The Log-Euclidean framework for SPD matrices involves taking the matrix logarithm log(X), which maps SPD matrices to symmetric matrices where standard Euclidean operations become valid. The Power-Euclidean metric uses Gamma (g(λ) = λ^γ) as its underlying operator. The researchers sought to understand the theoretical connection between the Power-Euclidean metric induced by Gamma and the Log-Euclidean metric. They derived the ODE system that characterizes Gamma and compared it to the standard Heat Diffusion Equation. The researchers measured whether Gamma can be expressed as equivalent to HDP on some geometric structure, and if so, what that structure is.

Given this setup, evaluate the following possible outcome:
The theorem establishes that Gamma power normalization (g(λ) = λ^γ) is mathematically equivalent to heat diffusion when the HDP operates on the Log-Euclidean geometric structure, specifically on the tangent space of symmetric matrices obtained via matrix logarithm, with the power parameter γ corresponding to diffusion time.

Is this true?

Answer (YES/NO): YES